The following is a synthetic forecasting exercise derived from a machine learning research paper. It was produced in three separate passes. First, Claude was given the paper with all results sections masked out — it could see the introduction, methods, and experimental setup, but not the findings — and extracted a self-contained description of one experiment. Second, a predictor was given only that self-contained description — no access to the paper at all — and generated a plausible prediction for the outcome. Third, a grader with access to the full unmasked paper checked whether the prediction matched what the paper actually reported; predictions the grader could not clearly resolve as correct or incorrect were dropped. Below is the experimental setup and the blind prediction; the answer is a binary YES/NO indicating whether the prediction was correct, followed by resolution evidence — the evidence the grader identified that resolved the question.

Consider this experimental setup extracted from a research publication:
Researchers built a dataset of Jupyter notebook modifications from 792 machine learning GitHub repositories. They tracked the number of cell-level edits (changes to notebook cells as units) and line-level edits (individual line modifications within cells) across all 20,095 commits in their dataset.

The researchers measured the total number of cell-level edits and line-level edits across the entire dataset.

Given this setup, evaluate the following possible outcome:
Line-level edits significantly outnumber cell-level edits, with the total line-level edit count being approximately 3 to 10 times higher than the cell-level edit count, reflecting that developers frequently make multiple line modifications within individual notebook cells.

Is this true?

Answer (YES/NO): YES